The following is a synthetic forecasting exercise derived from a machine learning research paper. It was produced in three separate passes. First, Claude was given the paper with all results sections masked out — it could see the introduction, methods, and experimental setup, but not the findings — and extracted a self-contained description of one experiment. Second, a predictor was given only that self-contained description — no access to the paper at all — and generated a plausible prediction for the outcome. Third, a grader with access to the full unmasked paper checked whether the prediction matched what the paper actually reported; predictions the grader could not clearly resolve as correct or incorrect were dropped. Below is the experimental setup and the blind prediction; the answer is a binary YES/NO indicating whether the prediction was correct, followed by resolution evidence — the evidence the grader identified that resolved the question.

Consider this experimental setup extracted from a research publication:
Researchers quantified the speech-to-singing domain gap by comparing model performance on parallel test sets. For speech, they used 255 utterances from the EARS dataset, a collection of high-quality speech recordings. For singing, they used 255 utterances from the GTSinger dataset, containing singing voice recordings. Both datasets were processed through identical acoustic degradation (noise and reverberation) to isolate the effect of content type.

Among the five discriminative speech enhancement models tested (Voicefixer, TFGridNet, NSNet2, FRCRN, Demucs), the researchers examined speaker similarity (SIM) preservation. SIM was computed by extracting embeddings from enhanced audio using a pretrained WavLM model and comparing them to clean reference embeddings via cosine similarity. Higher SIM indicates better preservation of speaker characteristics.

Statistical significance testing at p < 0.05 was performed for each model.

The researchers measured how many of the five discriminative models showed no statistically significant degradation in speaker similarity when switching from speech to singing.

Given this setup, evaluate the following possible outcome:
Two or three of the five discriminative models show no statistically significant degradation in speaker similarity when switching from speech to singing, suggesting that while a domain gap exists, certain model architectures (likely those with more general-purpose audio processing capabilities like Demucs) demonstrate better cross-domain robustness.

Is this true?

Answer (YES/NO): NO